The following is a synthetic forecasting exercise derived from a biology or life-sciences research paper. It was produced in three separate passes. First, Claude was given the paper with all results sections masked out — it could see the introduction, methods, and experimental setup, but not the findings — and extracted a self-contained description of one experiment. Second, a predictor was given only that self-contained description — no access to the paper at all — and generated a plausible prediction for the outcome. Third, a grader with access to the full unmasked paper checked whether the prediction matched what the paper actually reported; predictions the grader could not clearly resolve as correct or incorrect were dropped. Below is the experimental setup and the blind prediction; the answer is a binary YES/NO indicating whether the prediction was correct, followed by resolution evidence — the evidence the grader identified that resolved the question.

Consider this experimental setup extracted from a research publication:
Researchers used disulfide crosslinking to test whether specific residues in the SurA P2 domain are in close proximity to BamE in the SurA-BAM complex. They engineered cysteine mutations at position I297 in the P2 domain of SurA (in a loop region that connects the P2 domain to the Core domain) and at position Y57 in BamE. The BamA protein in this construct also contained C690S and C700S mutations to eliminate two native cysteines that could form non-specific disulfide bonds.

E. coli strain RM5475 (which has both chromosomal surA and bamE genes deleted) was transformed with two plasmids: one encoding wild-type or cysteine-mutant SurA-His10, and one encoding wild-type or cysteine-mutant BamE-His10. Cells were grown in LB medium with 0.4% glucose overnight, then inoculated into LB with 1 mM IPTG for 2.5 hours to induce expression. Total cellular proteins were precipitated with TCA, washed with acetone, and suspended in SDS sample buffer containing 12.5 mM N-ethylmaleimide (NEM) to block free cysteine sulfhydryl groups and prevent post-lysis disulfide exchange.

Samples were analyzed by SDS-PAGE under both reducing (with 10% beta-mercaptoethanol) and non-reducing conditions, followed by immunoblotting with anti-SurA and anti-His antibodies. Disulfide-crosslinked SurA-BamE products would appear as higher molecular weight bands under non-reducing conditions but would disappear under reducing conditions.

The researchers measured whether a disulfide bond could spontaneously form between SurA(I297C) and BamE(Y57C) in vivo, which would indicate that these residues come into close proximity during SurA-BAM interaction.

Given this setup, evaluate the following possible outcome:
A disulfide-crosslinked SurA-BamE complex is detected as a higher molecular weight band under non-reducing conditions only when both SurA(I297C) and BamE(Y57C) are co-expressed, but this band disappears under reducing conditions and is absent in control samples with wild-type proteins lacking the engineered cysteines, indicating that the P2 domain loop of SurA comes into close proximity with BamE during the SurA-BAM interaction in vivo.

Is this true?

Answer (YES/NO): YES